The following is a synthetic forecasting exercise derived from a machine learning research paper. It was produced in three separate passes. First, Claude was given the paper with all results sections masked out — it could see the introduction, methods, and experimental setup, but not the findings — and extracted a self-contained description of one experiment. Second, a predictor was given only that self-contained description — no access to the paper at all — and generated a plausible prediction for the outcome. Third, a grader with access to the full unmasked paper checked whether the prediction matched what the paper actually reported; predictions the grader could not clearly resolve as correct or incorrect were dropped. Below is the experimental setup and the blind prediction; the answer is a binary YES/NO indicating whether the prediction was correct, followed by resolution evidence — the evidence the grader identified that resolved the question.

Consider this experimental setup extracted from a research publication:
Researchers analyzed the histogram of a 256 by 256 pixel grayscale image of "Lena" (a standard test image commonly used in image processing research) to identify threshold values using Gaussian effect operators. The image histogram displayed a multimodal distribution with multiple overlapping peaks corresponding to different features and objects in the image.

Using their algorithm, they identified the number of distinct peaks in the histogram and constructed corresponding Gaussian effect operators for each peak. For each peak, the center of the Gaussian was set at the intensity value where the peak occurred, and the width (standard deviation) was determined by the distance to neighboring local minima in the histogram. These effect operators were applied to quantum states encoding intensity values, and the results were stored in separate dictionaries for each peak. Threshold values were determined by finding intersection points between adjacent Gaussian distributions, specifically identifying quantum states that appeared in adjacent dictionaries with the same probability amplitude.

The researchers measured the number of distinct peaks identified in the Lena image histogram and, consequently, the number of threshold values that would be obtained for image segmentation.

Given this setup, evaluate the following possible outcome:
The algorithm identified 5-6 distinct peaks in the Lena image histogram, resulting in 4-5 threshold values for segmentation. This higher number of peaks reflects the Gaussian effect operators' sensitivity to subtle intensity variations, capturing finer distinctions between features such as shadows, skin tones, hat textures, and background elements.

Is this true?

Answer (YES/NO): YES